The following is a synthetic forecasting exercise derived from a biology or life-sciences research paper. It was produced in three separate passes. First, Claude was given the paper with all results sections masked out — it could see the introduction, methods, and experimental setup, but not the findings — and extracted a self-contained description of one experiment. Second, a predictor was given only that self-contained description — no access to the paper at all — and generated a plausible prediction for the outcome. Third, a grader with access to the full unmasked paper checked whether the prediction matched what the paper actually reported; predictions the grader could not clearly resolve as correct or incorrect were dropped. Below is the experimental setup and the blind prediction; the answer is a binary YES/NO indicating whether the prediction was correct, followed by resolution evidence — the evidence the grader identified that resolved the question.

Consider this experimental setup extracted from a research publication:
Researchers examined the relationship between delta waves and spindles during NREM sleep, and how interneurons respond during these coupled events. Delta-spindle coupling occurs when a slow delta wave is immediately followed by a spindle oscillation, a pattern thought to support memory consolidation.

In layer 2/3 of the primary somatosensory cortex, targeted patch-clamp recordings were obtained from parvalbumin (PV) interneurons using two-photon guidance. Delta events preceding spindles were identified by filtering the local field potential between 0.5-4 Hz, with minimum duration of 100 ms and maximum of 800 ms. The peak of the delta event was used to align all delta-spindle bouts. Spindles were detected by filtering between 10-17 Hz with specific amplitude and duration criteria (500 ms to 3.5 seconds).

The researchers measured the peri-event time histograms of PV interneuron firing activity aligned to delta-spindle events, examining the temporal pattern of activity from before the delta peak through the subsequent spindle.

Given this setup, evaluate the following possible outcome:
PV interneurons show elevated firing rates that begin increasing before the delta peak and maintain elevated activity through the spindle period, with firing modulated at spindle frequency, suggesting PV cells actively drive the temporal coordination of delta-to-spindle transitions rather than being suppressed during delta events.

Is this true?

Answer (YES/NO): NO